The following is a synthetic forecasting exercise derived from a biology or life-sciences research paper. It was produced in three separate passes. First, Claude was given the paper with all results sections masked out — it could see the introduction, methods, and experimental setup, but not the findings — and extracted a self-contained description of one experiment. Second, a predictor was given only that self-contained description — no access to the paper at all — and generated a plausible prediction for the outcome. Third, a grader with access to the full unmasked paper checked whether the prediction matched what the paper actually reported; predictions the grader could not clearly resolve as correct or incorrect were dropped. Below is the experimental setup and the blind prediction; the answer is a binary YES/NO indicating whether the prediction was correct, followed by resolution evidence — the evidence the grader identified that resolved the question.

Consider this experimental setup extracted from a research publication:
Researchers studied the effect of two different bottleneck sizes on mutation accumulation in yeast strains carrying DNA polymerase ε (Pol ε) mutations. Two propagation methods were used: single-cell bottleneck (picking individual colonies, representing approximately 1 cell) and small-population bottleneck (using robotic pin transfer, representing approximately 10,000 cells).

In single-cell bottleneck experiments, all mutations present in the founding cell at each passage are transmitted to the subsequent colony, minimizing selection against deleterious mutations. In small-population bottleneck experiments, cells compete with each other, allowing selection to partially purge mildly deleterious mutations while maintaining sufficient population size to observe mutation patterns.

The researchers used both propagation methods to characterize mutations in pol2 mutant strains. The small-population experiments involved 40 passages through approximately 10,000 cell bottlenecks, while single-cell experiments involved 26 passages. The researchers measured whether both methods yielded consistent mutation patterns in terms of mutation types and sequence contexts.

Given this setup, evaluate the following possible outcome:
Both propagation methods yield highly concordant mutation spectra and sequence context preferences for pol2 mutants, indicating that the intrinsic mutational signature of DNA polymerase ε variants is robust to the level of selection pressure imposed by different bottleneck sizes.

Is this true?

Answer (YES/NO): YES